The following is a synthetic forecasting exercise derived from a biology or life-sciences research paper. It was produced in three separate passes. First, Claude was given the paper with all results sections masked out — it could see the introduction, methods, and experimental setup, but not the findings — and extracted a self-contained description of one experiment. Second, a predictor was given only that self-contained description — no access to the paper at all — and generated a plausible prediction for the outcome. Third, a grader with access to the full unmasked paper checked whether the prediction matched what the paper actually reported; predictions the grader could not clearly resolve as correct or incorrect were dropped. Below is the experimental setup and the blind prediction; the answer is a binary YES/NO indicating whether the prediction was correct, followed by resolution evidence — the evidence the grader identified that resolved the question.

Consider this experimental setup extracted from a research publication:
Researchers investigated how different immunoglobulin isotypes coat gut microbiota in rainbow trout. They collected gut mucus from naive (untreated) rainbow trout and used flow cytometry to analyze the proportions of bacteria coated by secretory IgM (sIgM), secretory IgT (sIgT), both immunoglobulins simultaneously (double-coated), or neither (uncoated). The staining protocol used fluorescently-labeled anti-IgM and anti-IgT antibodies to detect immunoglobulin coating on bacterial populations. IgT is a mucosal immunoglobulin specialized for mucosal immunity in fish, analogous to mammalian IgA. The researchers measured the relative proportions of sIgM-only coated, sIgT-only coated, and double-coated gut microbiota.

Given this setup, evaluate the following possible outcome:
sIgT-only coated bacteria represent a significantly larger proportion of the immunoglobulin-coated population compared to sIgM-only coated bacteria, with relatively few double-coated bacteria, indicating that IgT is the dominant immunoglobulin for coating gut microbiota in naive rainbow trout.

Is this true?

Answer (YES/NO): NO